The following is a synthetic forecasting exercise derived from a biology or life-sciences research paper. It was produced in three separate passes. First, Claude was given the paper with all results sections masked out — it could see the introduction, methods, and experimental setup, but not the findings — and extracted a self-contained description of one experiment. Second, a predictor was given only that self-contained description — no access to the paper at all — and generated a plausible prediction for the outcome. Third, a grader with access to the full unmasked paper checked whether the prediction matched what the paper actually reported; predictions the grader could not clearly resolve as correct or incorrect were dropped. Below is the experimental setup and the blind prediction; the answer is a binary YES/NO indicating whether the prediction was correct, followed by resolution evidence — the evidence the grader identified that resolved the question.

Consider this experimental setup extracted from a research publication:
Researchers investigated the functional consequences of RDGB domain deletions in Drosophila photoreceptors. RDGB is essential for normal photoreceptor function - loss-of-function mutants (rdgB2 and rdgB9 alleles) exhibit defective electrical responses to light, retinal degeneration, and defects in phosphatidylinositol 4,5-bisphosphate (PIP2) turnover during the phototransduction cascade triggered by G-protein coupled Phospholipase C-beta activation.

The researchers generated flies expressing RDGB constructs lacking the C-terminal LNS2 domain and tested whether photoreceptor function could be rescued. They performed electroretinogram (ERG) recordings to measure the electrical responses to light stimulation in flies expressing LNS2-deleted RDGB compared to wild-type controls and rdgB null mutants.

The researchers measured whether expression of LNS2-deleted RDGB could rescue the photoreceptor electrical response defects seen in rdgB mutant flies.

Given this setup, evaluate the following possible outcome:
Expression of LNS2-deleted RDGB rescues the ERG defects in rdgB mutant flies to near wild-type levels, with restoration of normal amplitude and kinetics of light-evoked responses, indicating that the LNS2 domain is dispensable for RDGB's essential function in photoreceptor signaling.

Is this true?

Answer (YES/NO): NO